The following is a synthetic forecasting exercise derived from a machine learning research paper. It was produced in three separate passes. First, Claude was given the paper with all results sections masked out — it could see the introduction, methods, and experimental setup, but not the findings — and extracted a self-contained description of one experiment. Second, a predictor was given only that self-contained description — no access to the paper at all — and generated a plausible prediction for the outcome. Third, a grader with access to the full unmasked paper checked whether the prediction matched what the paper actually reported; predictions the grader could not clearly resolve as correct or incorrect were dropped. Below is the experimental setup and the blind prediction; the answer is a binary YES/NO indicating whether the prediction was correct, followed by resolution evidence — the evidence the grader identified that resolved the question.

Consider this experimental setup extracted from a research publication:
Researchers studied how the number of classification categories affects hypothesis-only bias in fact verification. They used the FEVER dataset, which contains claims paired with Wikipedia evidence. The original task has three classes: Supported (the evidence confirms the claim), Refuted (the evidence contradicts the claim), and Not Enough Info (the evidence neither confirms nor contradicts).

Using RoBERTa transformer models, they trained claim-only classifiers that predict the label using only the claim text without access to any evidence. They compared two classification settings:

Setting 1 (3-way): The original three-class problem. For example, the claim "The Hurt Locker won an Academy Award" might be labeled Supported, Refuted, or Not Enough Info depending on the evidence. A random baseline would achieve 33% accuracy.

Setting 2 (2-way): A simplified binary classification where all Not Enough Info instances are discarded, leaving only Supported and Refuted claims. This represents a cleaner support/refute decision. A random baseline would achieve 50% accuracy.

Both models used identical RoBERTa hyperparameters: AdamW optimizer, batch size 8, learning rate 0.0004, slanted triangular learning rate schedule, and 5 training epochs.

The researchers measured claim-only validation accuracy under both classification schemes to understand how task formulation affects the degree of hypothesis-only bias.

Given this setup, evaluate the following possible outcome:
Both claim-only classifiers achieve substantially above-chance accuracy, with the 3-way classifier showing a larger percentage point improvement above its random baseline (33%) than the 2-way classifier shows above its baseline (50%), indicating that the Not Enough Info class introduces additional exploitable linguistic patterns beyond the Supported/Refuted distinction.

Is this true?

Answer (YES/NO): NO